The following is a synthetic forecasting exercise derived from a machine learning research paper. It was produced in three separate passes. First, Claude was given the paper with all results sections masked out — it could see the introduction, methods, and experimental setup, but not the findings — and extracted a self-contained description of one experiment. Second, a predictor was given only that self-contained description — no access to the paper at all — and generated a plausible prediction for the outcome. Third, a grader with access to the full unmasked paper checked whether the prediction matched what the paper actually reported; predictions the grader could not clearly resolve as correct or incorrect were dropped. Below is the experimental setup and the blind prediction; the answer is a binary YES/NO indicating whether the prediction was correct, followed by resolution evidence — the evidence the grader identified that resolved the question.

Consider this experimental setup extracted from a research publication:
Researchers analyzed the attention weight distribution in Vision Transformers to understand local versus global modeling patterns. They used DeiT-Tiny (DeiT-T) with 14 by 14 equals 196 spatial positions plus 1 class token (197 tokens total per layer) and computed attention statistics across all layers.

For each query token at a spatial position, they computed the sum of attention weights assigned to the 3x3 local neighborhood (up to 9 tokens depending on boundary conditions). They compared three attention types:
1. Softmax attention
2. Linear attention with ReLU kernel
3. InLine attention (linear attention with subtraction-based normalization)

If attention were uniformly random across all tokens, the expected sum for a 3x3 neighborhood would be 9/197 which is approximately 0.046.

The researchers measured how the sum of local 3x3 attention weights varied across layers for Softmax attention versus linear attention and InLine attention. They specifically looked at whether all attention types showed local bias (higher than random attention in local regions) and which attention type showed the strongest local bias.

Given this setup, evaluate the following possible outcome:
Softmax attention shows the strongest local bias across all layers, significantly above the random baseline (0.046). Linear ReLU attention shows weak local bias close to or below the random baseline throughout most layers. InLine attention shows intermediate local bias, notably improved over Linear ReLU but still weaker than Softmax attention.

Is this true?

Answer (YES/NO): NO